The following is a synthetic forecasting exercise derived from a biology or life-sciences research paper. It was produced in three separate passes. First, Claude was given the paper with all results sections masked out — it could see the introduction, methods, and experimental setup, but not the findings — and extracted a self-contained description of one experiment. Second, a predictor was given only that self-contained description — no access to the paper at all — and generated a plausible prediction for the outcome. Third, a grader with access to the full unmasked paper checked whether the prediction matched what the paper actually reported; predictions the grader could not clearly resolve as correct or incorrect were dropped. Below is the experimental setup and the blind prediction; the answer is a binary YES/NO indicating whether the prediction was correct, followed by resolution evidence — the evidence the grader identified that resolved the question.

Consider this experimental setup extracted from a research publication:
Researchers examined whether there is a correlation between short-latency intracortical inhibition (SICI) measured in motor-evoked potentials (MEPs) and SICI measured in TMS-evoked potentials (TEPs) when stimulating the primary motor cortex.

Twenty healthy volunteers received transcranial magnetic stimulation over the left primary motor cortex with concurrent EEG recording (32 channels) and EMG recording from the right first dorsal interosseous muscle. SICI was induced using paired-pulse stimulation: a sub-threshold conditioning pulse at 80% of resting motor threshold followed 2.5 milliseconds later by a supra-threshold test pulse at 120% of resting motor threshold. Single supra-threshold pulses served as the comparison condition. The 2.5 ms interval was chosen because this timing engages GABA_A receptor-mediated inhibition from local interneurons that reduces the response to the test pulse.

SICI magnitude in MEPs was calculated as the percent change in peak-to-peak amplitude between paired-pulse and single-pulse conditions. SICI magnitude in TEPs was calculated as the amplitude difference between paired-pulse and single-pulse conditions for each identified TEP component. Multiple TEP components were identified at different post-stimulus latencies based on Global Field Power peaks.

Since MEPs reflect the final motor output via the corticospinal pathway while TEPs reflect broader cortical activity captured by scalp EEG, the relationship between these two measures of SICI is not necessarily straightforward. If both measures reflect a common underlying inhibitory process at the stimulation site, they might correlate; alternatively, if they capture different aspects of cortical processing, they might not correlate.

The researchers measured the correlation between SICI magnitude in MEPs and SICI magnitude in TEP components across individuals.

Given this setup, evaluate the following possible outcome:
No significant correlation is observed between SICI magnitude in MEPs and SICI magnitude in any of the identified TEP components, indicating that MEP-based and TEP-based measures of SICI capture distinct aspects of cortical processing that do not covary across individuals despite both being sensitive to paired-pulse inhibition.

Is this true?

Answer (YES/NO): NO